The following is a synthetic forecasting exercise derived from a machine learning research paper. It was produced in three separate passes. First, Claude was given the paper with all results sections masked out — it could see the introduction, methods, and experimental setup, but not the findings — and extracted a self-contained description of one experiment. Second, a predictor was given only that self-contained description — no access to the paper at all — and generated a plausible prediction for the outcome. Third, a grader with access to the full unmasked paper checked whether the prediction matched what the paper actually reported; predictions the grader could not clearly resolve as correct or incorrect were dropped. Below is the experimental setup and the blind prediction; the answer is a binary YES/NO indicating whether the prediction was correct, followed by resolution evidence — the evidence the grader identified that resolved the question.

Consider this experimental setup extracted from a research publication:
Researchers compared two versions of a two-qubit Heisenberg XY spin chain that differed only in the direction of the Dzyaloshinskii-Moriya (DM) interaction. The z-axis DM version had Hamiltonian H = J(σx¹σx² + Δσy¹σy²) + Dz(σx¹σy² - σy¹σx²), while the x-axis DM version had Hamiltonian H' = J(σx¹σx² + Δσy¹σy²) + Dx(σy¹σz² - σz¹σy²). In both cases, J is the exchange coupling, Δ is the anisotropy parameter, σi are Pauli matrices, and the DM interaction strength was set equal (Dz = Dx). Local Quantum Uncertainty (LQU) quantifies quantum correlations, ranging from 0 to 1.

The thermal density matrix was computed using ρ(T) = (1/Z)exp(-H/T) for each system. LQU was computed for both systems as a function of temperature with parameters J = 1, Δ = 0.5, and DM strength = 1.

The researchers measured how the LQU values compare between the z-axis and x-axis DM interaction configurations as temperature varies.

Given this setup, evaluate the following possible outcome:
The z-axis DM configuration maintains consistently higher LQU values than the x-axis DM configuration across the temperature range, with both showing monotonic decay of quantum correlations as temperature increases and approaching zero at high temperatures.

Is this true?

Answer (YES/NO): NO